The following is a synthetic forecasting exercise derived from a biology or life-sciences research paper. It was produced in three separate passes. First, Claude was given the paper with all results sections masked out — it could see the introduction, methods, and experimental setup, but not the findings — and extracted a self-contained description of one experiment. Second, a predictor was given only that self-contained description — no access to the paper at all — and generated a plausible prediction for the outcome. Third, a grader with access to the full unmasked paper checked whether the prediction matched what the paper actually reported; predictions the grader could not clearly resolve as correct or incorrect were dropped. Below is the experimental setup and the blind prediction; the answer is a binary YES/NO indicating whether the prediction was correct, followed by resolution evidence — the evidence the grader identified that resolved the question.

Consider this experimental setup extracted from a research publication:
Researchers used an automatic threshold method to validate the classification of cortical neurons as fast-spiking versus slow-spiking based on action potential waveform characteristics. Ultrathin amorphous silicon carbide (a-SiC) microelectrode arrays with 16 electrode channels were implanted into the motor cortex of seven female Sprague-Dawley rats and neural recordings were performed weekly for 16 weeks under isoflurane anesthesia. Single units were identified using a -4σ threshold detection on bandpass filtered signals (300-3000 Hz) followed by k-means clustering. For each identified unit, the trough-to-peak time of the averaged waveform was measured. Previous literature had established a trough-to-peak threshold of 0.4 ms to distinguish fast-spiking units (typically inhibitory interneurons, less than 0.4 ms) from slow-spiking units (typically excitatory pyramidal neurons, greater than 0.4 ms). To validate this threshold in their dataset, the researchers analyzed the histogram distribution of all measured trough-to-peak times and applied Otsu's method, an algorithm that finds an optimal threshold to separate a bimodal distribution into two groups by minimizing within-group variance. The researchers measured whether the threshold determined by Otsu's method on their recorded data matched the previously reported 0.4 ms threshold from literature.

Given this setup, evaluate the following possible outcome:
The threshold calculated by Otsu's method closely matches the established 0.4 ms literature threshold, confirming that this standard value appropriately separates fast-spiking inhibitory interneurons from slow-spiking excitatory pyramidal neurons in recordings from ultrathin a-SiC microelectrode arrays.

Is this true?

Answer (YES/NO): YES